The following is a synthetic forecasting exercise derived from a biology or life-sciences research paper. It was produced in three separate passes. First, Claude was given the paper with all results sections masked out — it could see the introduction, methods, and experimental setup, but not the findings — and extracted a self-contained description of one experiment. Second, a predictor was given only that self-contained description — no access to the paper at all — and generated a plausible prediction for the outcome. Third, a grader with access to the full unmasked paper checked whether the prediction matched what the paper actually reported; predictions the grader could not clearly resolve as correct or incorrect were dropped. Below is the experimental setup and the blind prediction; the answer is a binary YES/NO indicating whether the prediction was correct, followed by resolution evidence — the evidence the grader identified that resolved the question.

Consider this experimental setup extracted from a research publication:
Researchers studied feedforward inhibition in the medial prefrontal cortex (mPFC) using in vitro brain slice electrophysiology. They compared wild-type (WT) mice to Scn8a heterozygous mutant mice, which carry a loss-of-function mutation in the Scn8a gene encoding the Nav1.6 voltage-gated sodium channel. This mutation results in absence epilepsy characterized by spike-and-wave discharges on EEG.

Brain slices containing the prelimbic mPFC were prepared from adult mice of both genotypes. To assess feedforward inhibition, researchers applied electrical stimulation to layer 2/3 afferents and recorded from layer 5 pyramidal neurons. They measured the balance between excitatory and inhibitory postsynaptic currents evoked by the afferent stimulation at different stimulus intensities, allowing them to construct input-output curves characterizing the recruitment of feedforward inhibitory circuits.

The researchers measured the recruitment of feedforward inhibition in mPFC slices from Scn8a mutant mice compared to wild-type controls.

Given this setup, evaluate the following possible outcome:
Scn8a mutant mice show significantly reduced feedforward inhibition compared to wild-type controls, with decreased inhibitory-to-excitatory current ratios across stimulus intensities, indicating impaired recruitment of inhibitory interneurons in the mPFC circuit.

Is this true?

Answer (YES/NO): YES